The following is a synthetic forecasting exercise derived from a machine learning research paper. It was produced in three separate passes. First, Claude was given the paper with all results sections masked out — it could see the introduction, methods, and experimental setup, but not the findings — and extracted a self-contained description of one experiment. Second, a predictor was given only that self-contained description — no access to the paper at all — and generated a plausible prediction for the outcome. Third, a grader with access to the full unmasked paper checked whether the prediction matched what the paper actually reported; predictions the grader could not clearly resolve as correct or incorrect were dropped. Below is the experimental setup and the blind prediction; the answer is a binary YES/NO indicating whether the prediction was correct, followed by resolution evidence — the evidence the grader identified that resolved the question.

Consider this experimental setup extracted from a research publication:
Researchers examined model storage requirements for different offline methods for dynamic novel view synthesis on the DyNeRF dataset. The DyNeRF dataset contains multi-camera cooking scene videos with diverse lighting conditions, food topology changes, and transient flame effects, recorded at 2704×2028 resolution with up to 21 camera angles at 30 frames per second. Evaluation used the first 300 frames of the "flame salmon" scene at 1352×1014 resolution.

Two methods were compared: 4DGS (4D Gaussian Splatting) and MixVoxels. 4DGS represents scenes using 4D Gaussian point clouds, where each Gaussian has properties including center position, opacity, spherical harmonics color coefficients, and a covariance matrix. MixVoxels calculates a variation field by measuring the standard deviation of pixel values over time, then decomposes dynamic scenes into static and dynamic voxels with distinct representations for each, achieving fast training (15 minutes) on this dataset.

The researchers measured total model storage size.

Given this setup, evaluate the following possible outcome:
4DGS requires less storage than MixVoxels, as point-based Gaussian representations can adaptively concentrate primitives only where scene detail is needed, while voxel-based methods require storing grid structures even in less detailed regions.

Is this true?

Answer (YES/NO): NO